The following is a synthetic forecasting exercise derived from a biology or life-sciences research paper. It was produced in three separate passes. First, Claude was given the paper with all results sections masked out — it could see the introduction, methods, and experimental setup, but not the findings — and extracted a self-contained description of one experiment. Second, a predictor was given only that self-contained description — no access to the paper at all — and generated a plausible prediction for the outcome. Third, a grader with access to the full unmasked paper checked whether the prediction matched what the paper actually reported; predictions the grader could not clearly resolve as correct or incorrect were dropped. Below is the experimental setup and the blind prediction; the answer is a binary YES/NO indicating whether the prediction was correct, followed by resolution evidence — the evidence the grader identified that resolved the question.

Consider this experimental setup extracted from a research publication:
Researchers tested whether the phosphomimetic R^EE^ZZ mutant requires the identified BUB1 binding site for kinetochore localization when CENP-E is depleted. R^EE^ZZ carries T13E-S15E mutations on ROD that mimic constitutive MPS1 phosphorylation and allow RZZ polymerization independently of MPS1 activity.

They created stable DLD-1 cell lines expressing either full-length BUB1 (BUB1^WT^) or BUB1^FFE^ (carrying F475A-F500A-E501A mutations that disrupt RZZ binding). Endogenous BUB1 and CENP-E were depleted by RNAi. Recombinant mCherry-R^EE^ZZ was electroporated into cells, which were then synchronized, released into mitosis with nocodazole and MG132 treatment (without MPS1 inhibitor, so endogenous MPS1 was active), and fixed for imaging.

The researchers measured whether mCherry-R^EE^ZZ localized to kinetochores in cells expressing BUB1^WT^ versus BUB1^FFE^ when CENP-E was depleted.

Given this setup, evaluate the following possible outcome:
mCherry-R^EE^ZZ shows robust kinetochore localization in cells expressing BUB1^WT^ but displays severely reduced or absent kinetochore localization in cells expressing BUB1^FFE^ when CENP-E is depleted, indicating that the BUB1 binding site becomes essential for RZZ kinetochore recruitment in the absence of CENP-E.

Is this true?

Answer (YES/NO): YES